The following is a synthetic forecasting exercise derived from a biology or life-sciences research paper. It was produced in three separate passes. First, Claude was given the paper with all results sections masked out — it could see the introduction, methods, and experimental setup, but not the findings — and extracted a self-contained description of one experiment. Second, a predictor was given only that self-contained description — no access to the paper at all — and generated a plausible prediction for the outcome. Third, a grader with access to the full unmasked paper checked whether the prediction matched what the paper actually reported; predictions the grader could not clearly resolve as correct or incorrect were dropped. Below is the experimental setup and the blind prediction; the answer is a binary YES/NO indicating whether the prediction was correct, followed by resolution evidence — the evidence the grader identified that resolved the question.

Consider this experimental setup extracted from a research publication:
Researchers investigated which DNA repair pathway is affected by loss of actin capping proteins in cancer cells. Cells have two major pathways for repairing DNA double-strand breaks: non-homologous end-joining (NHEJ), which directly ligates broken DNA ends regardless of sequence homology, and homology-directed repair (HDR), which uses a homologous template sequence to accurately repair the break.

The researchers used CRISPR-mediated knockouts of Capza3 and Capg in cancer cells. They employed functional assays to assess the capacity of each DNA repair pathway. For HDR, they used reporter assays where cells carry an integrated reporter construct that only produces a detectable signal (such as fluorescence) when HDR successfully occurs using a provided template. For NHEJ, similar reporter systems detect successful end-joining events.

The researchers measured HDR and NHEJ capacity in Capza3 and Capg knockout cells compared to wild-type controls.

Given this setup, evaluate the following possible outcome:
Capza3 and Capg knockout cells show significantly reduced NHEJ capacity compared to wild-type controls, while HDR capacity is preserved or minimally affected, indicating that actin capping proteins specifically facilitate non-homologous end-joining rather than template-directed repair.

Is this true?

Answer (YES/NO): NO